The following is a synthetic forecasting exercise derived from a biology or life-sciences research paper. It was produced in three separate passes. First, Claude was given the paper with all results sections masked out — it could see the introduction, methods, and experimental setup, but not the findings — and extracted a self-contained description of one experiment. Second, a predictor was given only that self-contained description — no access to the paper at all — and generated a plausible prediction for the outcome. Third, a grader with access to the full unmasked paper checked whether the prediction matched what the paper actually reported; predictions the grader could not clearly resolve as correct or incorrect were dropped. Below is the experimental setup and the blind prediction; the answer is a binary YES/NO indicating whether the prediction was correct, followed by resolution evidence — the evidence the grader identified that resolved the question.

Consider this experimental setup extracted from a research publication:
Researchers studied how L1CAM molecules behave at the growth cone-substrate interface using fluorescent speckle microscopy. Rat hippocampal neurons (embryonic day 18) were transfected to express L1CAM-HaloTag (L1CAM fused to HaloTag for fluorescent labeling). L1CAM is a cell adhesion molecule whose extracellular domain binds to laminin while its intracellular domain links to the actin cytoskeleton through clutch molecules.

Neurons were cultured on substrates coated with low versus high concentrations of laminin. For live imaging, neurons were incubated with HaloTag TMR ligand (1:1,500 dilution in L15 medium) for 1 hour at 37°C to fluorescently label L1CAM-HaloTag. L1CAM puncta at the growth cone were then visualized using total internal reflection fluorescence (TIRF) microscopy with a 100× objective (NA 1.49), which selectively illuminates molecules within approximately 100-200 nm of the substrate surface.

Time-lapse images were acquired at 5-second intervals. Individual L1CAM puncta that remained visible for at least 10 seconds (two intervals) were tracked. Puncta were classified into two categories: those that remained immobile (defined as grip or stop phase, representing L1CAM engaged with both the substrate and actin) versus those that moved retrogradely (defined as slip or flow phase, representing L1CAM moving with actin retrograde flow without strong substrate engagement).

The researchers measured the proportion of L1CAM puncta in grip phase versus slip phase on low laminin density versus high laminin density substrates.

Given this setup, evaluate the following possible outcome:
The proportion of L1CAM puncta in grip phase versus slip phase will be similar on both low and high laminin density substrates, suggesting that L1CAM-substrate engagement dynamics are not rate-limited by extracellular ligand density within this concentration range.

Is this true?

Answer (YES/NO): NO